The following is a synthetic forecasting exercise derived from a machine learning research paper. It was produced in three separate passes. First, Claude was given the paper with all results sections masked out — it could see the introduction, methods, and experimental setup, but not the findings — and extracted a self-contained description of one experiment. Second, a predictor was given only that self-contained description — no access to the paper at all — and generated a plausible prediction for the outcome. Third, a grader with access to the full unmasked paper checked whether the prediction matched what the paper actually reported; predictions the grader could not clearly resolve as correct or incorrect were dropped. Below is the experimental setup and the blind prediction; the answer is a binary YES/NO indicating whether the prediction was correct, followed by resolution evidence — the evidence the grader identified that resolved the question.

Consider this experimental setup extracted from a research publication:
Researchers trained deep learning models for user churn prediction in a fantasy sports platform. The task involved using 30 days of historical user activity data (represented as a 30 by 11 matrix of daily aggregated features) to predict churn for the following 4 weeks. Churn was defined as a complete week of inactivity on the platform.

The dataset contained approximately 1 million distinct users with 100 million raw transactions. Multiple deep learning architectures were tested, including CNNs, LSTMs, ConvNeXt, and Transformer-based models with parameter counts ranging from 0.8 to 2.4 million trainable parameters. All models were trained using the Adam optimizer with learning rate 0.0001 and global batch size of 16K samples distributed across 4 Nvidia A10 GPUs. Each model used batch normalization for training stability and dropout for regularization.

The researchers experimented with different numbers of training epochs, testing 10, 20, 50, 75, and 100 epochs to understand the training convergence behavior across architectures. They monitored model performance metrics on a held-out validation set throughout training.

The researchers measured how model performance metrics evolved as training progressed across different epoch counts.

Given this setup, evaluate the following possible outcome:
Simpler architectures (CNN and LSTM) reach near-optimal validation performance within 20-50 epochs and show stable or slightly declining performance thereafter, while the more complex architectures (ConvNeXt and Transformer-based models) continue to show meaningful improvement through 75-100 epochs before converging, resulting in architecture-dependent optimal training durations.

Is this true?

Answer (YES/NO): NO